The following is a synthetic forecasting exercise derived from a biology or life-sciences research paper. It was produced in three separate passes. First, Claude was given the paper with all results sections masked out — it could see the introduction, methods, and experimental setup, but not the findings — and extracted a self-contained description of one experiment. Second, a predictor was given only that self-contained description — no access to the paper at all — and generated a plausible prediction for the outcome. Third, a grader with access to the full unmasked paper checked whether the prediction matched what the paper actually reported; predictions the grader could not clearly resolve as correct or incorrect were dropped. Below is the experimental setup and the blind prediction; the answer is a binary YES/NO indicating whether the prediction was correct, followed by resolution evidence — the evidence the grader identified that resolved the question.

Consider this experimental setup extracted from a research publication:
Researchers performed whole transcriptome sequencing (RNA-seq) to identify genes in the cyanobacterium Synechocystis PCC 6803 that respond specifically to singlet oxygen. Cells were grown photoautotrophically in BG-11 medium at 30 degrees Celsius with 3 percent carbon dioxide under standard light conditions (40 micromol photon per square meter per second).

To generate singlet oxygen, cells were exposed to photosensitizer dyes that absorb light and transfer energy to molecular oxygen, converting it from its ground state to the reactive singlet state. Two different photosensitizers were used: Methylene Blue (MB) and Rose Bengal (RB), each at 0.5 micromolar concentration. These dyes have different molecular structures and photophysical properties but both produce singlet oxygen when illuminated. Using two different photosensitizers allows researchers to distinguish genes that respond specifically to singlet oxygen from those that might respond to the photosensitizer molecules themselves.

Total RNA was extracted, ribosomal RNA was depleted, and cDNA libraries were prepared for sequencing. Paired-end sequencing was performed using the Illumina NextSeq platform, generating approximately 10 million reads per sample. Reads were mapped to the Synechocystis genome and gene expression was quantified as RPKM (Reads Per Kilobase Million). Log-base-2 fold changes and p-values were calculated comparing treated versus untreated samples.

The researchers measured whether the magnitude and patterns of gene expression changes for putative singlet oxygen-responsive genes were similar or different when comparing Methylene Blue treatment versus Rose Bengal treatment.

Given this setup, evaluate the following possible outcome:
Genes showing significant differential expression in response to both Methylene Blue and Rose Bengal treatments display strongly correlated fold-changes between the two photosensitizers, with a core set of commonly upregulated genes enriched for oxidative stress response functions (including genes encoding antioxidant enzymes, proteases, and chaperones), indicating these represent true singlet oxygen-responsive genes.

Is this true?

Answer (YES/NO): NO